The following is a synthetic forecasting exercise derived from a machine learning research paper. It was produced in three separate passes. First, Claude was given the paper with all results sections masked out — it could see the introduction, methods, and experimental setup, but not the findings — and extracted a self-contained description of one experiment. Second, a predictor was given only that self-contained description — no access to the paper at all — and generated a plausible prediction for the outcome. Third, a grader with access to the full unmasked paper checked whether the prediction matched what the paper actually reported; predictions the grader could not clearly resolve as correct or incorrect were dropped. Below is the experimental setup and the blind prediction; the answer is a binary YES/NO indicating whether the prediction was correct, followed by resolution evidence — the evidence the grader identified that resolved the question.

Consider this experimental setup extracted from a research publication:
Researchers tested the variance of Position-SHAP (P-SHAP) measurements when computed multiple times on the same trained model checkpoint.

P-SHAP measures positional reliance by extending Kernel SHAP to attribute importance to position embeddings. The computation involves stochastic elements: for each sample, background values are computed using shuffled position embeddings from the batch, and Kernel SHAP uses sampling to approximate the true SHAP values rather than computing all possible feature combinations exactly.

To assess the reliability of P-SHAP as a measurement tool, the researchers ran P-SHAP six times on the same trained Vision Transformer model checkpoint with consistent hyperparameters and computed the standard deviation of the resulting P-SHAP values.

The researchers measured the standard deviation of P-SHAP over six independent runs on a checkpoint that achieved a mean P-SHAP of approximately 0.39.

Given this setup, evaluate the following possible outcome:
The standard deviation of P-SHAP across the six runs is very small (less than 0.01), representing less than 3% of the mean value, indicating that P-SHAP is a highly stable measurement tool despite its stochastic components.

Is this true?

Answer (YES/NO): YES